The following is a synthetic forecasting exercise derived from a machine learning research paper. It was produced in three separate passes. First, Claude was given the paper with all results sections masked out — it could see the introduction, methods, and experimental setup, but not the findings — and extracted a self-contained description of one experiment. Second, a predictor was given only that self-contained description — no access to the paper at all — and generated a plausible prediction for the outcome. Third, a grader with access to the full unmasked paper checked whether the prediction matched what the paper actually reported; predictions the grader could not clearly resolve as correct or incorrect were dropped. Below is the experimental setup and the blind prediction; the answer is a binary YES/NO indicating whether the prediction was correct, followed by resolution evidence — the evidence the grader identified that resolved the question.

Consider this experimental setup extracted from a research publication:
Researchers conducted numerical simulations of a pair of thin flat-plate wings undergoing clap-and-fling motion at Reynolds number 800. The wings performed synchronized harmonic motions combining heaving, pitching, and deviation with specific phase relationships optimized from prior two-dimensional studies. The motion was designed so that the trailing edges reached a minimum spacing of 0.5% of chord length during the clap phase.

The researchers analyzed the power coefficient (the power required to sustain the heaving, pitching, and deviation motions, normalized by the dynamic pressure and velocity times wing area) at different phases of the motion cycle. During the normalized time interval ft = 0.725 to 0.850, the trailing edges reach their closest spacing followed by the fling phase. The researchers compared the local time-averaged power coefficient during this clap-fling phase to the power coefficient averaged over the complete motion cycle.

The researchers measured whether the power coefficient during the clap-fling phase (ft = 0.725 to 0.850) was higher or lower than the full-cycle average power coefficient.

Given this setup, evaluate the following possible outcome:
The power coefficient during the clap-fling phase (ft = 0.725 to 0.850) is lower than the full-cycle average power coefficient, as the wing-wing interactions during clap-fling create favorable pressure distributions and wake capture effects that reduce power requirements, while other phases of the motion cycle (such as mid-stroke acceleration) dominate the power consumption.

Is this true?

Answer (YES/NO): YES